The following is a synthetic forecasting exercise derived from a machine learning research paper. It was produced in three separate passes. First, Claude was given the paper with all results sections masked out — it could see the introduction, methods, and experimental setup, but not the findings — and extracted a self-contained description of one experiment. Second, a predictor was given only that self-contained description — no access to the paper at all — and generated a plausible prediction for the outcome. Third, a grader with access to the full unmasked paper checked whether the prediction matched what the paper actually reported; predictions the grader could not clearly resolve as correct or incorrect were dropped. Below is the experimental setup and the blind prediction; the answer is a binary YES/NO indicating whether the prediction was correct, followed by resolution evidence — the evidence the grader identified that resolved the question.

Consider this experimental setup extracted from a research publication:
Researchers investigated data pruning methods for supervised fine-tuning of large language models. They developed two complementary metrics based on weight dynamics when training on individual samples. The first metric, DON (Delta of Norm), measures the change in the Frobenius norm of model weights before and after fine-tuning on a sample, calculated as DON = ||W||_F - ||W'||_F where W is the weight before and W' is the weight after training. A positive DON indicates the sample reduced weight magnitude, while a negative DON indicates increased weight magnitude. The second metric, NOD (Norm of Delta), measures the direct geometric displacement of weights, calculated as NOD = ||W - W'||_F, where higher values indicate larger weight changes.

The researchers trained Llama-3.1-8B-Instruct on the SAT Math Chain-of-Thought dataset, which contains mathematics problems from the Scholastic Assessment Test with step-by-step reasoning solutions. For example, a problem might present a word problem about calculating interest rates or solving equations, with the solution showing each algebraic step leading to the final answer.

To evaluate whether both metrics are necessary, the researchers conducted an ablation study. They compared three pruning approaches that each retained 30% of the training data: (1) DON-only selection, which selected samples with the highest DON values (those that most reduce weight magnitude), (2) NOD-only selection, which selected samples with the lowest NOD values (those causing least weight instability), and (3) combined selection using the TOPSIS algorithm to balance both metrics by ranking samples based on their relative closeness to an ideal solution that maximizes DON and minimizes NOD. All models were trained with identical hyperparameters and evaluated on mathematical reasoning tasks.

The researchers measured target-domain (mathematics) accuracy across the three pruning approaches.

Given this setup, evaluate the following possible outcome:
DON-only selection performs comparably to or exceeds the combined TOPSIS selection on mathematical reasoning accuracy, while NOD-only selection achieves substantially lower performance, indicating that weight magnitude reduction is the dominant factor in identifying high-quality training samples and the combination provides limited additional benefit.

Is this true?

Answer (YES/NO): NO